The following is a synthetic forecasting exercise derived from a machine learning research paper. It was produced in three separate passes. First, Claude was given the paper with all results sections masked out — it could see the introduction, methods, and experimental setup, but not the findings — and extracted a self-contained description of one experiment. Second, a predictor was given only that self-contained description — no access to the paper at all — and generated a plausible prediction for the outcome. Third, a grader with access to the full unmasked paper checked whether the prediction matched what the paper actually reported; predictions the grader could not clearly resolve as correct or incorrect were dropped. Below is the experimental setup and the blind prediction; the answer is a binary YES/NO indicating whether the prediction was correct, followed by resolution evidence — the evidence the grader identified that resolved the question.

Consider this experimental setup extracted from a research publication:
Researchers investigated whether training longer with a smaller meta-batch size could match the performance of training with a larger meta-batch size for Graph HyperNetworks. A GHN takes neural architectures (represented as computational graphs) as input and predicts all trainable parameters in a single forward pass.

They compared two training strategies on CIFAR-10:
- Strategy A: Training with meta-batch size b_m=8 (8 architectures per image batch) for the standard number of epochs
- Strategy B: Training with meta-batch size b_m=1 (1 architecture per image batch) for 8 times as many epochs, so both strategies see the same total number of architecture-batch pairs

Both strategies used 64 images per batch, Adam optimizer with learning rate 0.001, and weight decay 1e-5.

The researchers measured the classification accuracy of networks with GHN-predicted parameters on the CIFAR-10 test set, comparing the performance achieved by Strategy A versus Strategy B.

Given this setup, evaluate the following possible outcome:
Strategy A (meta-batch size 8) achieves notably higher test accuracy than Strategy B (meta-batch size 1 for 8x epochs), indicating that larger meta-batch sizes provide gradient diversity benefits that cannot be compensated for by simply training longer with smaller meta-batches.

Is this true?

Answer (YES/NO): YES